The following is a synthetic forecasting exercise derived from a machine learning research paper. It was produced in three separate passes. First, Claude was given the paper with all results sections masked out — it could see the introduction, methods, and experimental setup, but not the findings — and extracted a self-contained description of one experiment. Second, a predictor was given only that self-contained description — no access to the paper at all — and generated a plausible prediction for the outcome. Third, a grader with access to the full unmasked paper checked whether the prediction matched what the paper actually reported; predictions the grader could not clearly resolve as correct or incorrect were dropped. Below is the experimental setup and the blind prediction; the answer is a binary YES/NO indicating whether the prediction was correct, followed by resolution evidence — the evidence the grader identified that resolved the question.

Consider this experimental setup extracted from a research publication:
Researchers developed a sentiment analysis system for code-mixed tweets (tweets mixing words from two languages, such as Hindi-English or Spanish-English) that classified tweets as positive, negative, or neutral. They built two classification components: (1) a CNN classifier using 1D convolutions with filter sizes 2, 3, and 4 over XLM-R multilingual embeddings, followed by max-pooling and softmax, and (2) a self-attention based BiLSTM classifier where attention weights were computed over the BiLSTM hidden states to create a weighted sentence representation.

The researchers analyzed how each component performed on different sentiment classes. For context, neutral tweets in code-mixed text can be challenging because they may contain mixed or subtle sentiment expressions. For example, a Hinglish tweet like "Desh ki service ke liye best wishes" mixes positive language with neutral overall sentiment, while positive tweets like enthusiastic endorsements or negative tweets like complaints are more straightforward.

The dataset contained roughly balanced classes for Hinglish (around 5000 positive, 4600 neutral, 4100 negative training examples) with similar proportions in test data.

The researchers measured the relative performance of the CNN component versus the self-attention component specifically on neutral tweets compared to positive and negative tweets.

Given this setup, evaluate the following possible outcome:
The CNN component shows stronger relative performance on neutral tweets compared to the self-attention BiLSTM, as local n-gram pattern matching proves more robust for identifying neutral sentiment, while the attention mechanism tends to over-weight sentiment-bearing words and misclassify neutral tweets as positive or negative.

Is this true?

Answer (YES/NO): NO